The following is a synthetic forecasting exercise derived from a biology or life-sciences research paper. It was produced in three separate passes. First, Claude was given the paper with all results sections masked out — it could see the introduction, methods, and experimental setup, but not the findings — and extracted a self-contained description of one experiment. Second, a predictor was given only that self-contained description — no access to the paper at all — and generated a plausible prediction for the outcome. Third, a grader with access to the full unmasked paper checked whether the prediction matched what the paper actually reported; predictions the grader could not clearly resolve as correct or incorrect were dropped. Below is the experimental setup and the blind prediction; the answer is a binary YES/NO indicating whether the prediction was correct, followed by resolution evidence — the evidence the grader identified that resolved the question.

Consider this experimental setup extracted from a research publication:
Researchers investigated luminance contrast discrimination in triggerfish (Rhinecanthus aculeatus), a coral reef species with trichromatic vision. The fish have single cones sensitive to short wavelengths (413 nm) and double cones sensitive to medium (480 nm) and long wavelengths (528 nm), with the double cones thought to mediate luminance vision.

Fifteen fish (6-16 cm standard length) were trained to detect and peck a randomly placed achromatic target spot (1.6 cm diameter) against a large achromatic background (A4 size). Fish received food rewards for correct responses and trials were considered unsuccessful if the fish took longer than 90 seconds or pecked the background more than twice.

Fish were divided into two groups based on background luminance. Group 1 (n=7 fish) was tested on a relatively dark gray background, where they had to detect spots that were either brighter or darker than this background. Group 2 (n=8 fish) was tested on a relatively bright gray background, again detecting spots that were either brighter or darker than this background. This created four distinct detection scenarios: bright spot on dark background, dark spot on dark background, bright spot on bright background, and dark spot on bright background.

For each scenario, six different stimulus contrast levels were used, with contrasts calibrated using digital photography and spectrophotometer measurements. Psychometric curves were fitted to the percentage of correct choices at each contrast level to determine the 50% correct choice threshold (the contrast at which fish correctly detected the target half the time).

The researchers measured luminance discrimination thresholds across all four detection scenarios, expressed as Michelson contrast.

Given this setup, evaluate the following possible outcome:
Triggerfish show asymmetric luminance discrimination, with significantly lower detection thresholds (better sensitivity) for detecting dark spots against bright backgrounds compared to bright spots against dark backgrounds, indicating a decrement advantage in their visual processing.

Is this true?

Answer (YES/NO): NO